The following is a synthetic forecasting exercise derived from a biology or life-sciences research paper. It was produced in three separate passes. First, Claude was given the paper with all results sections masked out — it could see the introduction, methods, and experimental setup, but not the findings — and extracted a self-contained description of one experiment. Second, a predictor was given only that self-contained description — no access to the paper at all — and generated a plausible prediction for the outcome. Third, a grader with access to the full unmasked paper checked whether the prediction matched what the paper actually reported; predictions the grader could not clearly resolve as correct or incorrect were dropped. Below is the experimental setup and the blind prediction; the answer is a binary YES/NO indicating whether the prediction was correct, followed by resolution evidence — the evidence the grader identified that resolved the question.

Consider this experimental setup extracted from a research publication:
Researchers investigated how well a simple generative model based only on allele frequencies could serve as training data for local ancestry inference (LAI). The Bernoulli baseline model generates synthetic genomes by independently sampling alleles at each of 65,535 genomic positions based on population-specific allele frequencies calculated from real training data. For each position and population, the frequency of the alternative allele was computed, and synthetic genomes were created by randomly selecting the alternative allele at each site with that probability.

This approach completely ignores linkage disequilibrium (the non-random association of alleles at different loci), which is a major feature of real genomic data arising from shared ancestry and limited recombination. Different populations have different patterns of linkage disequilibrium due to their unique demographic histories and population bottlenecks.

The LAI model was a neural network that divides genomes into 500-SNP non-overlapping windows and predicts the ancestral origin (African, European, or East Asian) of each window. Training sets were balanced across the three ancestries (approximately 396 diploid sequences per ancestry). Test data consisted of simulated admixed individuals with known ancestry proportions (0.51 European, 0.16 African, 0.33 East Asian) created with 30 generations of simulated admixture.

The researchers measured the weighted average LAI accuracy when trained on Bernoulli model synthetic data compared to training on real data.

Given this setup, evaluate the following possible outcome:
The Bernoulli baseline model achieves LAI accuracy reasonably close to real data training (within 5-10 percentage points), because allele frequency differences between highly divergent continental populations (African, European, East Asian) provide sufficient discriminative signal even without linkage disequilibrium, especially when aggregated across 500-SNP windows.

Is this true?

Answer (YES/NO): YES